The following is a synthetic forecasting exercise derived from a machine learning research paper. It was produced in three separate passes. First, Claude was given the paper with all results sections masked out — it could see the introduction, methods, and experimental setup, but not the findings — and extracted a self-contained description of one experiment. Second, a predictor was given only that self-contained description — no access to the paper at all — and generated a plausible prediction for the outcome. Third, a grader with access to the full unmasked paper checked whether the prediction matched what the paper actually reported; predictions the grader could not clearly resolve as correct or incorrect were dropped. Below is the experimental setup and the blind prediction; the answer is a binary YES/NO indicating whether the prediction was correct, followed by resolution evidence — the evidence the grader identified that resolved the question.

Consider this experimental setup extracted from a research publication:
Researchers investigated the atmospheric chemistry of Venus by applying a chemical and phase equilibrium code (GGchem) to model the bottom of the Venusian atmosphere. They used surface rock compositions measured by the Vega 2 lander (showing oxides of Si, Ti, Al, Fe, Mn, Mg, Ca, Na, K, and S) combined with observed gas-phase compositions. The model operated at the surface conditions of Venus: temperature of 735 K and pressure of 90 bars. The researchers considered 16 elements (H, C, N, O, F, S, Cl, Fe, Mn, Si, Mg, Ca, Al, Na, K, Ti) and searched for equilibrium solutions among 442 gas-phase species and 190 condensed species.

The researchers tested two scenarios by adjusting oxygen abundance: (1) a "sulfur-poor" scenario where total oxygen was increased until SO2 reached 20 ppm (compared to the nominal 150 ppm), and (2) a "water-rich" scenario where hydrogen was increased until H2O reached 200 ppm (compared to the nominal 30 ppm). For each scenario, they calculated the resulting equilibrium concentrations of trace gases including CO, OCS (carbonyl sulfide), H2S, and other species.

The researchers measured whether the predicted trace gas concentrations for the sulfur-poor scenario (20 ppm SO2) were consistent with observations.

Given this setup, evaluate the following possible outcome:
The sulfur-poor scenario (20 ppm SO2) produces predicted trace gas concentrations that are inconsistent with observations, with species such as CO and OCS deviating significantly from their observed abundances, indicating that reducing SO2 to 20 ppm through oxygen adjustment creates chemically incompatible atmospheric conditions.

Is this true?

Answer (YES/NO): YES